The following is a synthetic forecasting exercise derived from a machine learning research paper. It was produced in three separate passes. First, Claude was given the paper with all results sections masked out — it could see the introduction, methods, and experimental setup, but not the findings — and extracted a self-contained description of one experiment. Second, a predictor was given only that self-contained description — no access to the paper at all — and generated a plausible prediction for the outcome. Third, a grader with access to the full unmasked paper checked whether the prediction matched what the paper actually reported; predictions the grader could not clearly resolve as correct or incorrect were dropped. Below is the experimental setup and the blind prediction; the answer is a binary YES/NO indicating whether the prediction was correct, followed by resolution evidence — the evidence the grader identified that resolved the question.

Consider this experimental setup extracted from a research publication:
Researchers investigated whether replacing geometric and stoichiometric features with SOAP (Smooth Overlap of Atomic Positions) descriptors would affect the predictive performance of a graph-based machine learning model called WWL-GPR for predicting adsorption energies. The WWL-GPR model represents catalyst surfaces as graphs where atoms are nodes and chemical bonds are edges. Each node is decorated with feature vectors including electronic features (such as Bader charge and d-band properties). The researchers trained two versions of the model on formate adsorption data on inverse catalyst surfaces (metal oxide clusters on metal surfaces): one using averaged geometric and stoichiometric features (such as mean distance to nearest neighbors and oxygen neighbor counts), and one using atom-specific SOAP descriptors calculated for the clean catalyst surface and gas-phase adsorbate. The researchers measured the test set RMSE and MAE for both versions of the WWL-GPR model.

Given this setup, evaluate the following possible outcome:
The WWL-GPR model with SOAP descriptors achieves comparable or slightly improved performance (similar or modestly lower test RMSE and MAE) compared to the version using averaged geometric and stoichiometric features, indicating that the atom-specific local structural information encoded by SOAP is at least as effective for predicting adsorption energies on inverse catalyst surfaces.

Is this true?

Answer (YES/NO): YES